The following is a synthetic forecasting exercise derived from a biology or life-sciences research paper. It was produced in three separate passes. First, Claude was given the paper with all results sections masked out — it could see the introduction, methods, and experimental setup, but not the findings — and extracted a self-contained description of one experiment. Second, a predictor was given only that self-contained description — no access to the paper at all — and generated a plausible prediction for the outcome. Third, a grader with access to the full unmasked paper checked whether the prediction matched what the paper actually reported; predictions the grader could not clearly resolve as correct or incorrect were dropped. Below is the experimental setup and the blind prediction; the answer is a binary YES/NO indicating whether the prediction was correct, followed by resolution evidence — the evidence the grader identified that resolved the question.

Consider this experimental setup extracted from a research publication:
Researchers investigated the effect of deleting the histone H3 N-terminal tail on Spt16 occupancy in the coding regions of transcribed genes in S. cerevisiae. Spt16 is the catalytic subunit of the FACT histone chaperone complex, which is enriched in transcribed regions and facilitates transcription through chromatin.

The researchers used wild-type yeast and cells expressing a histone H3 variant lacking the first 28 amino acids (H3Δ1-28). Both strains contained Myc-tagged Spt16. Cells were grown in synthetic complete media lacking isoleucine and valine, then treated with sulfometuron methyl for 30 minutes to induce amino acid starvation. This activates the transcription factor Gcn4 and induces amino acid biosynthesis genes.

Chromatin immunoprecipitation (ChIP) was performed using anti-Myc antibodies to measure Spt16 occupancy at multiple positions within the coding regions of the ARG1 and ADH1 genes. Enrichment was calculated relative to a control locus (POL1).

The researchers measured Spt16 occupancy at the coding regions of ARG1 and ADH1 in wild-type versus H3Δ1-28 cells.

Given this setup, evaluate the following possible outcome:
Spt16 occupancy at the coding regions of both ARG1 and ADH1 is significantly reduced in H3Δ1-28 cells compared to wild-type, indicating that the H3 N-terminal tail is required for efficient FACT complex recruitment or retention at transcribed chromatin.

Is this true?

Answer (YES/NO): YES